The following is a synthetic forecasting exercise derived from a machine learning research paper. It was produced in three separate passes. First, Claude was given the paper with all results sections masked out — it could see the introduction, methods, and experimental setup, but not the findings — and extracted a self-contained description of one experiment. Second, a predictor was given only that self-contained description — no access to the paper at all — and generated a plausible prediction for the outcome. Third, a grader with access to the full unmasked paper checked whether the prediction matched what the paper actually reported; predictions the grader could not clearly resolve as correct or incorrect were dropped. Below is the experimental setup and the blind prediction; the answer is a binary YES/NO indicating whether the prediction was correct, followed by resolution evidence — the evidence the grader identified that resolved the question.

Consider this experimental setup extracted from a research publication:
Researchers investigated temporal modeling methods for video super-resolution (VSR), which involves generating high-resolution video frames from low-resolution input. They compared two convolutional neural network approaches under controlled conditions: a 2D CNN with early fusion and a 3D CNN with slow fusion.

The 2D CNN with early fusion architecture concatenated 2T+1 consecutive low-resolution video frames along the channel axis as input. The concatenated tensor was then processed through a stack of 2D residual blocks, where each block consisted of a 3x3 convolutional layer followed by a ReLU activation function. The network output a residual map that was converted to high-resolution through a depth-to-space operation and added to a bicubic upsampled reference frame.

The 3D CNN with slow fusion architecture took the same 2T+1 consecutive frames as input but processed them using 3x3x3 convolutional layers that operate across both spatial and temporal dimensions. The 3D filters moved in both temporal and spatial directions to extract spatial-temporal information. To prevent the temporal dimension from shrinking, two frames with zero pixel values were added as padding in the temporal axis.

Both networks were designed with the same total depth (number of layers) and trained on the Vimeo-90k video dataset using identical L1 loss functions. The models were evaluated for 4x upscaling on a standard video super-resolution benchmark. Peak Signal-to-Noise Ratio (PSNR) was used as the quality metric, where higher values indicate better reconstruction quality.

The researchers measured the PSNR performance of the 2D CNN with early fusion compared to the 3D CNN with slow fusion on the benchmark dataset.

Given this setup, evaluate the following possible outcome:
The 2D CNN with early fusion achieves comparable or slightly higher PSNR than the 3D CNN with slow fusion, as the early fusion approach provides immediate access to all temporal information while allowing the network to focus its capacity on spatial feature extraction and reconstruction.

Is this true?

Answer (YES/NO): NO